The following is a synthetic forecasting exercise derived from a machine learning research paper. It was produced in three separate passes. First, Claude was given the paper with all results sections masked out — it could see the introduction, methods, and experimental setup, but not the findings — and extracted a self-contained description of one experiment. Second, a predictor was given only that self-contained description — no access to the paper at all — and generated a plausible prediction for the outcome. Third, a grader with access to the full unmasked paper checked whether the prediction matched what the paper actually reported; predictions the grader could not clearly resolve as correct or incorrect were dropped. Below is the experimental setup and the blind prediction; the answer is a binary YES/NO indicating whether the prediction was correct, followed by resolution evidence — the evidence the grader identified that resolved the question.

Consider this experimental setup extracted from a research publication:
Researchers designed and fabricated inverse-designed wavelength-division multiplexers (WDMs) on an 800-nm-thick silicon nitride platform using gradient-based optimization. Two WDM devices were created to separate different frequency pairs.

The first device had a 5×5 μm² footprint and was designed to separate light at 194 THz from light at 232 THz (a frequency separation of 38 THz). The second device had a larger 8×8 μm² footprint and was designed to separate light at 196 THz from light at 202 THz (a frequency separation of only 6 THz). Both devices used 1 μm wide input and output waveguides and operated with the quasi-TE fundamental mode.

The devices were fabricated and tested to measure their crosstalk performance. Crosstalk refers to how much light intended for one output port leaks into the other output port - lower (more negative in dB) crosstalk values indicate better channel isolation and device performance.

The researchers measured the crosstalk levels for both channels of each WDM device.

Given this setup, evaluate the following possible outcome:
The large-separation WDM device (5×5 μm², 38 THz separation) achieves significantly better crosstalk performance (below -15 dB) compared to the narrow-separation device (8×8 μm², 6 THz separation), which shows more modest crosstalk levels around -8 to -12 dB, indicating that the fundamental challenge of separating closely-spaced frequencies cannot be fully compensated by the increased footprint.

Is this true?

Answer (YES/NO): NO